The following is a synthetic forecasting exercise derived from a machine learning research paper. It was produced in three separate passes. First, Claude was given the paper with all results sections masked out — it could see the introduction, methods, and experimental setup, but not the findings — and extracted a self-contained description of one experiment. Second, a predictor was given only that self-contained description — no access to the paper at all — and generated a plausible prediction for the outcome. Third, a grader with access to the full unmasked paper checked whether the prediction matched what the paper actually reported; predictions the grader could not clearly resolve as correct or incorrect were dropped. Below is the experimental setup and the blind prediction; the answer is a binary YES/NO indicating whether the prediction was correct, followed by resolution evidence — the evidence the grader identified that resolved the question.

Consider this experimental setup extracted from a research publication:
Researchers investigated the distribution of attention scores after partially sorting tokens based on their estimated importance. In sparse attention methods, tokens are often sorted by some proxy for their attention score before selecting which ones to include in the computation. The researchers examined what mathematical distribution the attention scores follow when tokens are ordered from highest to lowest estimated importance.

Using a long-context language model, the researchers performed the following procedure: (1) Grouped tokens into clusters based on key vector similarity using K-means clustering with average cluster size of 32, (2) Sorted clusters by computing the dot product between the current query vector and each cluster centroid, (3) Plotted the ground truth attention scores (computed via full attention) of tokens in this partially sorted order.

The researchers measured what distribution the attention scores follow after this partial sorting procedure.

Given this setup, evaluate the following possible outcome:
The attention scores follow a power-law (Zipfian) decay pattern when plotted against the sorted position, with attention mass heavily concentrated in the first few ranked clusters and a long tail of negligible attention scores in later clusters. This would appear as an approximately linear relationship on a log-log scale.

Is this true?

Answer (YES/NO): NO